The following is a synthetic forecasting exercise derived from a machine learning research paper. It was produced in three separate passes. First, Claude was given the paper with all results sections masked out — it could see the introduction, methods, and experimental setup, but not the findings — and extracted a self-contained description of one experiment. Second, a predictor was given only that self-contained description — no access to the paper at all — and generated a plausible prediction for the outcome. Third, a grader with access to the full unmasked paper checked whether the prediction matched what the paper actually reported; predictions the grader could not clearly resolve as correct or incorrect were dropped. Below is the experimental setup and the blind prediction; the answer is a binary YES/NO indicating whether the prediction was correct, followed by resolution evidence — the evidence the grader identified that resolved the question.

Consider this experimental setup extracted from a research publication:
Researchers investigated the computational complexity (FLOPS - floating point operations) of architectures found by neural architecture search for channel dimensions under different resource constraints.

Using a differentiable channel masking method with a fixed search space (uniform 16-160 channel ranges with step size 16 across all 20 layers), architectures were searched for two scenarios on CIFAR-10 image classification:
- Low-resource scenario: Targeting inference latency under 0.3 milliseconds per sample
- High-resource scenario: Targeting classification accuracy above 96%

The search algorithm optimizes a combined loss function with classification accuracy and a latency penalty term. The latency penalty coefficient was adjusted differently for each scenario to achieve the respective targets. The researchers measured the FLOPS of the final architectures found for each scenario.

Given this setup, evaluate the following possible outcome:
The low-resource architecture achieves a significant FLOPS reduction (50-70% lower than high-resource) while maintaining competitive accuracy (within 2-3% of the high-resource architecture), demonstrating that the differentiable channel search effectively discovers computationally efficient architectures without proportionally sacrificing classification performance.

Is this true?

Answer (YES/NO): NO